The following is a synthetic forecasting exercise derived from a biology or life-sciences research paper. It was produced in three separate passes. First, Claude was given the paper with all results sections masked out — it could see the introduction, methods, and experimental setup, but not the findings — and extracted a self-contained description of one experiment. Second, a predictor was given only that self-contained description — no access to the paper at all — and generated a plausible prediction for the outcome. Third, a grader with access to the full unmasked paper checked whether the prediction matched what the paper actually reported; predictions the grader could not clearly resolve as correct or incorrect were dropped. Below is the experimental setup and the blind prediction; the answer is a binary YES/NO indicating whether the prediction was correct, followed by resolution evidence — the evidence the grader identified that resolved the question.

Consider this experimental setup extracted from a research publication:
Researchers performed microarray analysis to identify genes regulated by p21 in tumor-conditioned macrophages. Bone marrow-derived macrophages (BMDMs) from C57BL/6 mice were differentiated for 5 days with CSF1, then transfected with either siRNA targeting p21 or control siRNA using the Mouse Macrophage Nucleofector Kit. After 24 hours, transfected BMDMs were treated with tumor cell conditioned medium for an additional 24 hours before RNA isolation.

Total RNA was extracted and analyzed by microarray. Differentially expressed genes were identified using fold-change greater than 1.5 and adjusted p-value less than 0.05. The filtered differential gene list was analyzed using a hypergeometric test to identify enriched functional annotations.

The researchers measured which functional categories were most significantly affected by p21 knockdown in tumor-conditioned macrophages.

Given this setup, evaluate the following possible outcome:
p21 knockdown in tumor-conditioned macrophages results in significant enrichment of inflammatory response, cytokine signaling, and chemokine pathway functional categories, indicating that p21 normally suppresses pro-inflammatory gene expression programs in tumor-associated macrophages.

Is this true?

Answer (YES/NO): NO